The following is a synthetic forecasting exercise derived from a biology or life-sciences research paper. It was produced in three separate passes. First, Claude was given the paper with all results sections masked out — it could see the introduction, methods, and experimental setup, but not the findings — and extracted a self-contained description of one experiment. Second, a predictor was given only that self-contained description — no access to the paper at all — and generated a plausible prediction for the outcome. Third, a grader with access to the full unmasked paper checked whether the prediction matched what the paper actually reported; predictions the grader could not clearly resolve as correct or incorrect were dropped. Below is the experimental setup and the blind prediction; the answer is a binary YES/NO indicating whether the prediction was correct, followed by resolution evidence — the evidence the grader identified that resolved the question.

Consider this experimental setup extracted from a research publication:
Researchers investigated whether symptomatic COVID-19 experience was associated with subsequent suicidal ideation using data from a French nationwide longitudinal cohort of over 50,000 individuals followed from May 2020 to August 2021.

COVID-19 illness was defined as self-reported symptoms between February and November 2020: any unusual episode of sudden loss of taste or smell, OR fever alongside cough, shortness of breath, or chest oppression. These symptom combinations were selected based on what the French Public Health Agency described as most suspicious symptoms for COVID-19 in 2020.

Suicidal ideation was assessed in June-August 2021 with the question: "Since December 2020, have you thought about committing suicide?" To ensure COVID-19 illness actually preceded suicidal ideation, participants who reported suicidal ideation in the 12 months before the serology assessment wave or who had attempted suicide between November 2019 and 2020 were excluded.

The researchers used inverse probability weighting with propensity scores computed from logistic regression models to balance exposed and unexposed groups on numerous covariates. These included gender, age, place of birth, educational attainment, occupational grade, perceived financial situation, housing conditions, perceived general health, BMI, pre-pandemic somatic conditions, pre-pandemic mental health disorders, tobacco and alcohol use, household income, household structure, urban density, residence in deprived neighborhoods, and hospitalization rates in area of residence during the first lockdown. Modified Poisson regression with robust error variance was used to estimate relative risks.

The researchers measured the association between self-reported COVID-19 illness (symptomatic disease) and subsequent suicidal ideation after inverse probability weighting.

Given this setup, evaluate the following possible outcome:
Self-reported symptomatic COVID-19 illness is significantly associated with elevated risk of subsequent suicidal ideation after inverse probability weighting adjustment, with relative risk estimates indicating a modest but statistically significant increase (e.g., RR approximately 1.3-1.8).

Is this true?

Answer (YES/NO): YES